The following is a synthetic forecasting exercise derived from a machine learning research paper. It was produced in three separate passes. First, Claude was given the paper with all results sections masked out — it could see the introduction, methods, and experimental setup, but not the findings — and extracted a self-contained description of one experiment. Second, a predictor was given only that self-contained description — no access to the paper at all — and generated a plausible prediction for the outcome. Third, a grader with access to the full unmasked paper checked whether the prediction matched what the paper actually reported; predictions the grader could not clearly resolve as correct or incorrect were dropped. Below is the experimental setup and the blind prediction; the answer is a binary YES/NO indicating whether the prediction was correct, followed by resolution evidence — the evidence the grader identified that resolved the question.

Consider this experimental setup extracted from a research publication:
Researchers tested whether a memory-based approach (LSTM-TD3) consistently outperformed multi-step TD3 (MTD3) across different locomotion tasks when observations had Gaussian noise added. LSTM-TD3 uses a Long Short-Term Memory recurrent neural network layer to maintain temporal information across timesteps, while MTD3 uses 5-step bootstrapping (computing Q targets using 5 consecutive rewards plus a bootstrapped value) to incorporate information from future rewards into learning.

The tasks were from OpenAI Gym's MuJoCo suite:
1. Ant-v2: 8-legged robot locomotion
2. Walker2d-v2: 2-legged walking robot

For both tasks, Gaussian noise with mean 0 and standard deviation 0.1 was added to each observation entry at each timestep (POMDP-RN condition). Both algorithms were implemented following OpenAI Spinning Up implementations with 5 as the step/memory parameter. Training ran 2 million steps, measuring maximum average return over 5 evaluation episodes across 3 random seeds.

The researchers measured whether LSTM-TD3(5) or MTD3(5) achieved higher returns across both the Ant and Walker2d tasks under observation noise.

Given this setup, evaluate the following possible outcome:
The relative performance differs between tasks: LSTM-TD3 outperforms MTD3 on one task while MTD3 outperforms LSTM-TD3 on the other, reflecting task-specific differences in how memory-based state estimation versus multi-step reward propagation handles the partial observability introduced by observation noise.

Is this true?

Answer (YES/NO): YES